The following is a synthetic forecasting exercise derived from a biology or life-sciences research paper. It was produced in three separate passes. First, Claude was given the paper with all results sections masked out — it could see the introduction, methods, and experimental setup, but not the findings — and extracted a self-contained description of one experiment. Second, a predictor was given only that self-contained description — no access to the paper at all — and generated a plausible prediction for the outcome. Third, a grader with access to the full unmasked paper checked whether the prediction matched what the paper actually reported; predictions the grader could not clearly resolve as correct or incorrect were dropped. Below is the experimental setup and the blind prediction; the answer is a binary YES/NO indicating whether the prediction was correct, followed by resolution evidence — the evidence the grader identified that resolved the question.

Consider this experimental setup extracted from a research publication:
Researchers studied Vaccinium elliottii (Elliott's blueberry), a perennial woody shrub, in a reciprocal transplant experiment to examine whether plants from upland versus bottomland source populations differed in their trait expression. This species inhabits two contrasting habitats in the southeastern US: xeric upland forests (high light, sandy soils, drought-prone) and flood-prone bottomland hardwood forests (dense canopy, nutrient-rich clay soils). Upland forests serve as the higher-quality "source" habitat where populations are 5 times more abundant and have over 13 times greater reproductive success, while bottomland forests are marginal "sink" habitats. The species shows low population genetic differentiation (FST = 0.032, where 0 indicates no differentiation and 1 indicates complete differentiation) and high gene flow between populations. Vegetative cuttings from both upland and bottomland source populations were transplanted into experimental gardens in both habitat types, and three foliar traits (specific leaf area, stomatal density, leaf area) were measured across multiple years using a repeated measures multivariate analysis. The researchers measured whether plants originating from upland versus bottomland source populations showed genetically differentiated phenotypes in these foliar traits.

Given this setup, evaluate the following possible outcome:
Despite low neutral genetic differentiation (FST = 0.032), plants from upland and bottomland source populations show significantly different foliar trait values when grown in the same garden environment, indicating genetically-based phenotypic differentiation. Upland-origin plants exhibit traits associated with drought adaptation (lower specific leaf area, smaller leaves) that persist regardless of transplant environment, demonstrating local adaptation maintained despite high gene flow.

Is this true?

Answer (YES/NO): NO